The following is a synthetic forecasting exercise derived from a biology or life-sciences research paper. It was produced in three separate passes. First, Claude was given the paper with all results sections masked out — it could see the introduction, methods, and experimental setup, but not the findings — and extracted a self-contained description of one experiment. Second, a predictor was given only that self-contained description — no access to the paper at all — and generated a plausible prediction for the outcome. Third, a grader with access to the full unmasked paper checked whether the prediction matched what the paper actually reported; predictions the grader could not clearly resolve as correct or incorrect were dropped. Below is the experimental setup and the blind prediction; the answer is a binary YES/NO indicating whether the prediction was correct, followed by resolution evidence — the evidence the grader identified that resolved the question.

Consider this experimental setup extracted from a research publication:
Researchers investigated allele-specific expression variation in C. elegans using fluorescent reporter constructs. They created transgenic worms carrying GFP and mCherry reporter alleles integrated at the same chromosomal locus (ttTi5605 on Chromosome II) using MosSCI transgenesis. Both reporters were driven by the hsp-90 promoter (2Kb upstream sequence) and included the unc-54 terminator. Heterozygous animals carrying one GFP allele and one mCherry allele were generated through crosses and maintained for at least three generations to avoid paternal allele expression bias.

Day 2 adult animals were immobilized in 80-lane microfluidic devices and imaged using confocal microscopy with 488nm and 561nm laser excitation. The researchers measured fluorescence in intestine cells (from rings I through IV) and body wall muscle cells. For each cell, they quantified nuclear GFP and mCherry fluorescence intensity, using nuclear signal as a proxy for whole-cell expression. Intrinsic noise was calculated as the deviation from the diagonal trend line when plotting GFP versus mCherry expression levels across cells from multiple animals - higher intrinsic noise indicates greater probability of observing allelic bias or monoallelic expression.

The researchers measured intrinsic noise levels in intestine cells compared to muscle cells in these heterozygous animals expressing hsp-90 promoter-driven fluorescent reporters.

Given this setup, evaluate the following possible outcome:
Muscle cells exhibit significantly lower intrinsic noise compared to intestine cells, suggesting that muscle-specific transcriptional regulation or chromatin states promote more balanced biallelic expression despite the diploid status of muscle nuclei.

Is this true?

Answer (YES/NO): NO